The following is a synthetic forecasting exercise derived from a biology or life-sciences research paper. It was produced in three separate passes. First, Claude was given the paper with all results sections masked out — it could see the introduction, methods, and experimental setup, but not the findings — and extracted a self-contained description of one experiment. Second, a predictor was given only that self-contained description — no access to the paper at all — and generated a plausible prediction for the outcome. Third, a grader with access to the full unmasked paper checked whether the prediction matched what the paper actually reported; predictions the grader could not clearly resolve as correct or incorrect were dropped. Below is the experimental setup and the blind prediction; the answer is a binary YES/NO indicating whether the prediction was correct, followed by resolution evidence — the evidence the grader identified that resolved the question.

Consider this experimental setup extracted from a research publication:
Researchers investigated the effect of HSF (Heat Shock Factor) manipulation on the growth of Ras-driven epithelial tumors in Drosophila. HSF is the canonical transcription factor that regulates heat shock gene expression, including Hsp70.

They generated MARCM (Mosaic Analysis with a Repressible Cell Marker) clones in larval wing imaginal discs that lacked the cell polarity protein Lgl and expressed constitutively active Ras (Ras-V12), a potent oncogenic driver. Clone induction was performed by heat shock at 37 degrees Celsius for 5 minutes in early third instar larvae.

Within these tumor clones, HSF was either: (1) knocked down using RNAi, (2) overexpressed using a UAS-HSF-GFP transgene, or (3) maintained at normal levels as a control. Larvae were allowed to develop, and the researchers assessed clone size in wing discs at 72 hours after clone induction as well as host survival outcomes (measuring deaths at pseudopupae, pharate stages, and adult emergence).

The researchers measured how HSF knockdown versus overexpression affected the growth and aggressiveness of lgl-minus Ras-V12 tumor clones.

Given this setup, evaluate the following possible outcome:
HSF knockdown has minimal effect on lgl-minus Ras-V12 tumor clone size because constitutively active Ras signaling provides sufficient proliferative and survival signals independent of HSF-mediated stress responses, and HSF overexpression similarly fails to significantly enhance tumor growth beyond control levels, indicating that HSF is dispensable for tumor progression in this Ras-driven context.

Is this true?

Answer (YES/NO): NO